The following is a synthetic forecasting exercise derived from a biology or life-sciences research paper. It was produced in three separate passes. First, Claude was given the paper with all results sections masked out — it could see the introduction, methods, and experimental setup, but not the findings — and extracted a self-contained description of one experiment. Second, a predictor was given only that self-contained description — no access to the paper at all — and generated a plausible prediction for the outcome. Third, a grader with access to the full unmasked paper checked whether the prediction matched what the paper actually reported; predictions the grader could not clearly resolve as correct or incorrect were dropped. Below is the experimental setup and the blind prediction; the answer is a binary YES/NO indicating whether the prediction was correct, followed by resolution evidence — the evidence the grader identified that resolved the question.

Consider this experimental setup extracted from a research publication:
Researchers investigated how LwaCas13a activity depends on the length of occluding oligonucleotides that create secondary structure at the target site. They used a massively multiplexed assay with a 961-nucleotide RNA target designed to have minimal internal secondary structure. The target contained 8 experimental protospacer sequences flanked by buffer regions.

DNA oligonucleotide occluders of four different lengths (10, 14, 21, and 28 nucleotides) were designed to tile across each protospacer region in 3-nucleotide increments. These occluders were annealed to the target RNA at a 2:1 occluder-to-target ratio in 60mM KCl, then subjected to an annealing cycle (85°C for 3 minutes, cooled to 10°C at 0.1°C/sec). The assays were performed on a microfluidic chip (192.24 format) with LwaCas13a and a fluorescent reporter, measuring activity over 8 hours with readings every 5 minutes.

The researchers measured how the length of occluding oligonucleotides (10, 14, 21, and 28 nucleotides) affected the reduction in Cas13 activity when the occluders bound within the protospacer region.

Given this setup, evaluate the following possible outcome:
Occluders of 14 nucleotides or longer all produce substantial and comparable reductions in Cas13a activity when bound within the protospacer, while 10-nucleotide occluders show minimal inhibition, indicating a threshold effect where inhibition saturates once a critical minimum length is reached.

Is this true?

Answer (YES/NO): NO